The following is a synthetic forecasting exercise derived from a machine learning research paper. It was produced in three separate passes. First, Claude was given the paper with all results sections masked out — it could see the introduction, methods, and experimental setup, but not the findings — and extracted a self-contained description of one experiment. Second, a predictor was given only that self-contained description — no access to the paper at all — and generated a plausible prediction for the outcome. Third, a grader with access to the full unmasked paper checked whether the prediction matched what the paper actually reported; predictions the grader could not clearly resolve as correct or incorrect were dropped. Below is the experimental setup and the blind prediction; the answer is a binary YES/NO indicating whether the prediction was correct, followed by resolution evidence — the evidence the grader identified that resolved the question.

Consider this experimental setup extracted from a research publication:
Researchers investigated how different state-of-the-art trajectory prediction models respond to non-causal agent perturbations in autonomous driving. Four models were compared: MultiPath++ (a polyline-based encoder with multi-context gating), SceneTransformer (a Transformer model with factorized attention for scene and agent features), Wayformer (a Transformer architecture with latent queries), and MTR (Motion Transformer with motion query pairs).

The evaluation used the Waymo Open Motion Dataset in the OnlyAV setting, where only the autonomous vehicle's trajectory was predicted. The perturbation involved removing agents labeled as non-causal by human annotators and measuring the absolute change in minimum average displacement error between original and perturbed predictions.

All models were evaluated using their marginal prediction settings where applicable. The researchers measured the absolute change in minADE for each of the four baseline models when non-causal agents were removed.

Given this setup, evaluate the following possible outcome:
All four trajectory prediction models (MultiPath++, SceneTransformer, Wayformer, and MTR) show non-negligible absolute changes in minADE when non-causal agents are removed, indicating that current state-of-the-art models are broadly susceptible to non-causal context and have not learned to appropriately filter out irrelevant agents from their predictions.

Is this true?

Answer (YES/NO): YES